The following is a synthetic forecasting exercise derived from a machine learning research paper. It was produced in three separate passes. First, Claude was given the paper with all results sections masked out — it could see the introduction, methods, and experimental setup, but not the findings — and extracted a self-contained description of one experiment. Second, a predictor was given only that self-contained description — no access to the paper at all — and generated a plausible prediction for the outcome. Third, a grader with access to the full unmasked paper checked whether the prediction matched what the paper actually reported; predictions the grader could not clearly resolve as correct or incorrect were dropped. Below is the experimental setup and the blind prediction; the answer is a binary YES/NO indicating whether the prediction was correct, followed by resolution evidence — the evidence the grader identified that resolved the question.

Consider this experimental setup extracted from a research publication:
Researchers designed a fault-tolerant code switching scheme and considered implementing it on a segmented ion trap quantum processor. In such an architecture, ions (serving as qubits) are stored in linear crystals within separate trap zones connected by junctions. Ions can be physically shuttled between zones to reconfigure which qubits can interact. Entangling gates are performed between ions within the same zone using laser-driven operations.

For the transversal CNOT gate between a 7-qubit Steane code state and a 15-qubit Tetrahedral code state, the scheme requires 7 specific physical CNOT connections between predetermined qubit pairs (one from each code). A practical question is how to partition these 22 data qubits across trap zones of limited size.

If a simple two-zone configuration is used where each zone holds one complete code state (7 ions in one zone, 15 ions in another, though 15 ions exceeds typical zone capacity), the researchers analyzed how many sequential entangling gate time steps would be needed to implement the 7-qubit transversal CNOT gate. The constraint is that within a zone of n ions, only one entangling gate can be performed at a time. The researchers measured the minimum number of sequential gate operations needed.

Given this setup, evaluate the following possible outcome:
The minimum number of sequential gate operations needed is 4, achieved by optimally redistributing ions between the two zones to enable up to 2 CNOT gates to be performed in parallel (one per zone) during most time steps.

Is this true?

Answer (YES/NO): YES